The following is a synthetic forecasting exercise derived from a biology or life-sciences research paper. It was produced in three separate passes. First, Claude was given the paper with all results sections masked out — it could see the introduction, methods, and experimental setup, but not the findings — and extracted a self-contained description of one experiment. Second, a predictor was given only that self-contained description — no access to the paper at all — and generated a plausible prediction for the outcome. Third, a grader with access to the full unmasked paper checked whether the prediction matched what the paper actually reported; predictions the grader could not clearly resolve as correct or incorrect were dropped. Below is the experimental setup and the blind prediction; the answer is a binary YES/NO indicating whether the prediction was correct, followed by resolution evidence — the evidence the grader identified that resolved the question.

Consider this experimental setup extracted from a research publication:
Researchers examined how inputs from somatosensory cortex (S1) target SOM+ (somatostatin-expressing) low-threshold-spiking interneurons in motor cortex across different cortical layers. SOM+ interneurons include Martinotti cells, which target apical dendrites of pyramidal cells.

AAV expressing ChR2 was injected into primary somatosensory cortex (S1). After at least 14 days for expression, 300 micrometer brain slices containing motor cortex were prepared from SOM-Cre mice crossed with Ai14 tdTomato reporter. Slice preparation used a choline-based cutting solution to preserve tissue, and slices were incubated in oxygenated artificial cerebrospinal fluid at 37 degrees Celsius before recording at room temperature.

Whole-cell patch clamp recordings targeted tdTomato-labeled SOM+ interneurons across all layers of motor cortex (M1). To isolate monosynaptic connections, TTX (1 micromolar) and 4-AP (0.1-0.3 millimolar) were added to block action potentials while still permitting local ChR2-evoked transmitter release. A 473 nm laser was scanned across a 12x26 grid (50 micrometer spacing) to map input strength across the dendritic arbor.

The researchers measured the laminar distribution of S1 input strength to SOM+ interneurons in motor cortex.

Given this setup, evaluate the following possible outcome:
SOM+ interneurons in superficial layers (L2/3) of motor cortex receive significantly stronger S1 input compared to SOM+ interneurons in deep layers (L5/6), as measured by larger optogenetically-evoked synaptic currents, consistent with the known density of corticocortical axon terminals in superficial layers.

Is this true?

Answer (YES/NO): NO